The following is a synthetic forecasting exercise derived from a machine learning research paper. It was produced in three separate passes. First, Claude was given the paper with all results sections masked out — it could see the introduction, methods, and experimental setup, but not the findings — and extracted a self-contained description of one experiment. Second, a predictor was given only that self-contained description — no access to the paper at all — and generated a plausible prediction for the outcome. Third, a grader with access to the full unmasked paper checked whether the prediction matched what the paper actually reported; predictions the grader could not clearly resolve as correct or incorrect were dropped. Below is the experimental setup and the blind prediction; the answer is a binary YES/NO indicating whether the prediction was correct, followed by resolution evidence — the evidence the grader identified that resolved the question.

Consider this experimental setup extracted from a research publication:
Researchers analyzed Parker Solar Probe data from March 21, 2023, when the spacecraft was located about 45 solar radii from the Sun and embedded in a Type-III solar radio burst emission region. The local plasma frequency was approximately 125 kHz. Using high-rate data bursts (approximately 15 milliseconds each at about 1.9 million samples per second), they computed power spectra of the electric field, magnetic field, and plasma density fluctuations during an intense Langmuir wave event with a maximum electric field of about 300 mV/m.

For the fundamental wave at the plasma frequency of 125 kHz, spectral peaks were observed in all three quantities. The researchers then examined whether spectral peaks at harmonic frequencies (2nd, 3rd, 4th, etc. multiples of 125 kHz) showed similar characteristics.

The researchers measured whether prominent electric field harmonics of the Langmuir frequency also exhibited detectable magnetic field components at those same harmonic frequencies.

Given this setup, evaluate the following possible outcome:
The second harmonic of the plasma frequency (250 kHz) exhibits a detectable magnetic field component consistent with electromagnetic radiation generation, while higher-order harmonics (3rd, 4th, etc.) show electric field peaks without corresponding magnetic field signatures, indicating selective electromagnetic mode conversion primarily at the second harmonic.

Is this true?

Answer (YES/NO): NO